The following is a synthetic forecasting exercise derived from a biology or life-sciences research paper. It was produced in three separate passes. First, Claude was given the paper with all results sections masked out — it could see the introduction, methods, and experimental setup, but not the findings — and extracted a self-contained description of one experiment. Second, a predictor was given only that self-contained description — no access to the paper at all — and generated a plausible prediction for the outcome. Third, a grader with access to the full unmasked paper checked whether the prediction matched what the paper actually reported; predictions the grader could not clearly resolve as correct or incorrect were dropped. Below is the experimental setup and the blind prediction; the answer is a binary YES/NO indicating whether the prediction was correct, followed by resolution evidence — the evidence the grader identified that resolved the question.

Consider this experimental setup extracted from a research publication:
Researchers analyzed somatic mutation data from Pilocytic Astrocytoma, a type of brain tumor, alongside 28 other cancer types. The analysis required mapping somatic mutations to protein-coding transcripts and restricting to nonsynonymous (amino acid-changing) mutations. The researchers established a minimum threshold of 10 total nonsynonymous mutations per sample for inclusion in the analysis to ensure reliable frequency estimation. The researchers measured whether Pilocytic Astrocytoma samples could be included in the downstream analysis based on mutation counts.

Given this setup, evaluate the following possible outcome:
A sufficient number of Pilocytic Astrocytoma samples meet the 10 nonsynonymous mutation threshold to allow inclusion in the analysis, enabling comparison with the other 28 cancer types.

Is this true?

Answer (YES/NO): NO